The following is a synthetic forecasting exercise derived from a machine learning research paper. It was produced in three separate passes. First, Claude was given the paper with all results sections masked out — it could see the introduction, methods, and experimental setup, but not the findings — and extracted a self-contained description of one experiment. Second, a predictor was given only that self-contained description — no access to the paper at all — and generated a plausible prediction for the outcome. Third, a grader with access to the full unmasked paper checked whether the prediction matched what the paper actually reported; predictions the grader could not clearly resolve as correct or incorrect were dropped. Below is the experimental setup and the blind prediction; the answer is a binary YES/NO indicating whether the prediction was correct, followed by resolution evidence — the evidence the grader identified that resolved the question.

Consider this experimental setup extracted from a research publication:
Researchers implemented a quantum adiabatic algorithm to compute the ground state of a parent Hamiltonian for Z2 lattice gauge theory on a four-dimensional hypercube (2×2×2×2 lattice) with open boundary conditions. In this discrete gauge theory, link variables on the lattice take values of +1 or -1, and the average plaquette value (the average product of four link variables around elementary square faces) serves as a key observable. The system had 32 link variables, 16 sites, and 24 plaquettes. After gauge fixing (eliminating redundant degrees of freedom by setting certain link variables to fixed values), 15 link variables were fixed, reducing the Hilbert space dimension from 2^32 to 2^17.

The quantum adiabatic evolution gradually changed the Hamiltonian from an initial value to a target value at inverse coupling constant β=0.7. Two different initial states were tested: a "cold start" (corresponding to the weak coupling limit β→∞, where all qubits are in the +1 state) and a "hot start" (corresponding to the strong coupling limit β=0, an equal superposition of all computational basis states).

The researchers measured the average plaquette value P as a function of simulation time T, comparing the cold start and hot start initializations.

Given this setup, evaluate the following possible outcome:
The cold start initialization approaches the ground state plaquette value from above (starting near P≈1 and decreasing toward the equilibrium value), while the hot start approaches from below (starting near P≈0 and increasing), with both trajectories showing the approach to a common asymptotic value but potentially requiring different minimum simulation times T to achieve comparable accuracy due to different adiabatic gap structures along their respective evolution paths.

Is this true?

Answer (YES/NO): YES